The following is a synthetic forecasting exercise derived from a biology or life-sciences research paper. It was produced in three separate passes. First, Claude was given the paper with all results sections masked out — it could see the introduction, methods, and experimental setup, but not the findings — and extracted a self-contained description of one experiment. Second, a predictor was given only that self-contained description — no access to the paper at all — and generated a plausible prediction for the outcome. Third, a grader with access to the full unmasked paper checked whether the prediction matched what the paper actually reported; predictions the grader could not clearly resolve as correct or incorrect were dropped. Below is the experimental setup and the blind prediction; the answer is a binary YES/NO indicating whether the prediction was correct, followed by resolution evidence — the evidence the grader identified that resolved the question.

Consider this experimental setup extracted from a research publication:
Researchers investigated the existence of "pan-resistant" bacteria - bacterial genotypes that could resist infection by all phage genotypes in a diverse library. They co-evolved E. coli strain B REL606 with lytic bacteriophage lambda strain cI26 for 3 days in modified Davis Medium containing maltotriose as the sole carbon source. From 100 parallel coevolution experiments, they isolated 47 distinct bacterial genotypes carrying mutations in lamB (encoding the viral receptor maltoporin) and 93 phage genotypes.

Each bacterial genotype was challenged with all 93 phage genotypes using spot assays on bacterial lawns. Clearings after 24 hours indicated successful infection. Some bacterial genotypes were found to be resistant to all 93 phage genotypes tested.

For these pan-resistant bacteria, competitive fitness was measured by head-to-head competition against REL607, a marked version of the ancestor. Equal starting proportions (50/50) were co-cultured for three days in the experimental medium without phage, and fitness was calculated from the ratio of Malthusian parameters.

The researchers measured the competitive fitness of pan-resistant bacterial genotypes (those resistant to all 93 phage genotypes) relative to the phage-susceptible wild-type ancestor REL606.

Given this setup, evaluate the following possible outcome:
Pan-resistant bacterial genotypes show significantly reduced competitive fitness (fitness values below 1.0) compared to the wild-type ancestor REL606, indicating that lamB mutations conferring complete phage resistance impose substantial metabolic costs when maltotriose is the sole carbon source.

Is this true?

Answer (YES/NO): NO